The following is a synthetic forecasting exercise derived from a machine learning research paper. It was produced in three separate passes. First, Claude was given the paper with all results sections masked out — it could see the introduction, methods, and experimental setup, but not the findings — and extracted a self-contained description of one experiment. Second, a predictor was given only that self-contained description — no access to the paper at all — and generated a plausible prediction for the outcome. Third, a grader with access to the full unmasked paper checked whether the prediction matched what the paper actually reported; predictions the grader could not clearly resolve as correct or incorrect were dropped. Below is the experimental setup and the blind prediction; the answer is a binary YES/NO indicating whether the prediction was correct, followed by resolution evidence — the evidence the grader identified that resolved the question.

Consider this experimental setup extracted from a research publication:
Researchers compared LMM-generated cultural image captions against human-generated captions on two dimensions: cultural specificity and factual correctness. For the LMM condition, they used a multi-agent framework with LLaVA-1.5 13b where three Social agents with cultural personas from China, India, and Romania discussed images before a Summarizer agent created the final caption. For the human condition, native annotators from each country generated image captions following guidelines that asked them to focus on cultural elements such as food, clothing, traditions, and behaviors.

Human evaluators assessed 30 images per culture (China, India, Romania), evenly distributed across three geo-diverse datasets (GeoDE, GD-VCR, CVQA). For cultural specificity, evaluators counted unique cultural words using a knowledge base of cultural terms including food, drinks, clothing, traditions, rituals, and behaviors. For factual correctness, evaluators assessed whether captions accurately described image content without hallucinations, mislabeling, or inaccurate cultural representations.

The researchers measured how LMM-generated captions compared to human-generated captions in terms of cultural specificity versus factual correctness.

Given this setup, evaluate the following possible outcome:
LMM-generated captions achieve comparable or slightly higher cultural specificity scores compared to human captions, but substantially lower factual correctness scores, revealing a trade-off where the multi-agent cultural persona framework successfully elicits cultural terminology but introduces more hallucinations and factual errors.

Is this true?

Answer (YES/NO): NO